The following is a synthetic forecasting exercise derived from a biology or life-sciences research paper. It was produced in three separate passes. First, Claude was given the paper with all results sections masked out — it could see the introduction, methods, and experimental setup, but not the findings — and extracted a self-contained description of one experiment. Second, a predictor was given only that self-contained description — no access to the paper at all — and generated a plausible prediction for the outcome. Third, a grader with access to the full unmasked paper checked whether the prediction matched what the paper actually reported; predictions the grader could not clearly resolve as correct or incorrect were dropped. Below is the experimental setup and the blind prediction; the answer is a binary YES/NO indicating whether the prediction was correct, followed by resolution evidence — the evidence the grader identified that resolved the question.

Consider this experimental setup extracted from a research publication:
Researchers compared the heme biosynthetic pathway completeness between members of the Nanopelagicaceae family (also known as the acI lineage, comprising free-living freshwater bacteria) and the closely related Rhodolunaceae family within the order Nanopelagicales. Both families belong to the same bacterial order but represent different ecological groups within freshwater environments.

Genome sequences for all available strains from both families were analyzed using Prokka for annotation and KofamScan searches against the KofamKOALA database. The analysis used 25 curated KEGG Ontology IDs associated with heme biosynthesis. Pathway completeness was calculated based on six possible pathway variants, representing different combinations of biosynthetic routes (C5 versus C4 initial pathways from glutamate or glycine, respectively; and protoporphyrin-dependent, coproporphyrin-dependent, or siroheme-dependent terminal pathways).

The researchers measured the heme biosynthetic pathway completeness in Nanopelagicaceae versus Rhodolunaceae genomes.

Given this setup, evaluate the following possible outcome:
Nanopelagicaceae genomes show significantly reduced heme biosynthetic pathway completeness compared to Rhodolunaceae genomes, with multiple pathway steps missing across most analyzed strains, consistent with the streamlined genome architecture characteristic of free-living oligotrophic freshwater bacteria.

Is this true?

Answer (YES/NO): YES